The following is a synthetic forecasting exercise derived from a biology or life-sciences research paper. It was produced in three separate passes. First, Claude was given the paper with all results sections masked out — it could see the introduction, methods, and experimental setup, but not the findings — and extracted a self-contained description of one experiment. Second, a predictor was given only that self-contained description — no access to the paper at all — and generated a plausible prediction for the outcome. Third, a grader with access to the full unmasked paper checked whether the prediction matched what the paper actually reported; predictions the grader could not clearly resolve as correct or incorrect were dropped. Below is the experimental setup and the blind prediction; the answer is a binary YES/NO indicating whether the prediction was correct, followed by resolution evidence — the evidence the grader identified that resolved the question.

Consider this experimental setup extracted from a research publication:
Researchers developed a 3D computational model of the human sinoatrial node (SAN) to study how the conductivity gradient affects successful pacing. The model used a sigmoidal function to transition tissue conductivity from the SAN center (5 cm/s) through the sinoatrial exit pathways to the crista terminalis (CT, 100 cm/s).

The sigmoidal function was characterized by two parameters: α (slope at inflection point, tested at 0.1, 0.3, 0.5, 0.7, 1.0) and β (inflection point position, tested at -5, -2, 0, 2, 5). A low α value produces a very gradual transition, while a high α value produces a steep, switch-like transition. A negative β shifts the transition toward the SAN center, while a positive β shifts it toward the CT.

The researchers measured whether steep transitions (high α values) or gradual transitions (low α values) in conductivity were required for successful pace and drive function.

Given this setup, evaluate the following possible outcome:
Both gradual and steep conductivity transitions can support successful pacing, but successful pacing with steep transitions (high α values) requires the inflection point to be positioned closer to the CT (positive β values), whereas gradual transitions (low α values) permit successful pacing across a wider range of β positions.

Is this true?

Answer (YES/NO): NO